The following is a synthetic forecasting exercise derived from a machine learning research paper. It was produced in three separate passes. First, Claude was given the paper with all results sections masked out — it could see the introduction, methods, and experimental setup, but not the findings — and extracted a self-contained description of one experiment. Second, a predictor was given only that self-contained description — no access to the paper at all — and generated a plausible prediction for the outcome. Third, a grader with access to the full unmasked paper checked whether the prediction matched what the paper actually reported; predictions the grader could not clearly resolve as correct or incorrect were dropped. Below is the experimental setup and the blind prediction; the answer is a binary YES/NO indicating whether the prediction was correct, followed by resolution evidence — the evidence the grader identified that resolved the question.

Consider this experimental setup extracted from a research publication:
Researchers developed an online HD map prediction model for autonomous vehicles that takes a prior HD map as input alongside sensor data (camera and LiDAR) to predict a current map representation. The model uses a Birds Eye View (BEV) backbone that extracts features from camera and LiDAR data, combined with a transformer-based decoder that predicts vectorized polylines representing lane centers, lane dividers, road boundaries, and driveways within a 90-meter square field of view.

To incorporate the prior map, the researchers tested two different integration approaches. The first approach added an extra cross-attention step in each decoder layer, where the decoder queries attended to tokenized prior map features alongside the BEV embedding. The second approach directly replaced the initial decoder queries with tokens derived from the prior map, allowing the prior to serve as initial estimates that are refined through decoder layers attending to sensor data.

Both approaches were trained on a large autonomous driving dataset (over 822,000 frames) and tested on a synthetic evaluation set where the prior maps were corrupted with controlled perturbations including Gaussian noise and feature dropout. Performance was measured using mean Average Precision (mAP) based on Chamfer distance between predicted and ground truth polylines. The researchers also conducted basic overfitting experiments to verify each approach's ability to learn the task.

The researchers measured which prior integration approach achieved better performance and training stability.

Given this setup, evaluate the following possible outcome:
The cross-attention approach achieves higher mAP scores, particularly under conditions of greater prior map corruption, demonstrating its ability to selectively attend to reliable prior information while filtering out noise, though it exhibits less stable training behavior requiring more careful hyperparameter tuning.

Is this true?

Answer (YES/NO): NO